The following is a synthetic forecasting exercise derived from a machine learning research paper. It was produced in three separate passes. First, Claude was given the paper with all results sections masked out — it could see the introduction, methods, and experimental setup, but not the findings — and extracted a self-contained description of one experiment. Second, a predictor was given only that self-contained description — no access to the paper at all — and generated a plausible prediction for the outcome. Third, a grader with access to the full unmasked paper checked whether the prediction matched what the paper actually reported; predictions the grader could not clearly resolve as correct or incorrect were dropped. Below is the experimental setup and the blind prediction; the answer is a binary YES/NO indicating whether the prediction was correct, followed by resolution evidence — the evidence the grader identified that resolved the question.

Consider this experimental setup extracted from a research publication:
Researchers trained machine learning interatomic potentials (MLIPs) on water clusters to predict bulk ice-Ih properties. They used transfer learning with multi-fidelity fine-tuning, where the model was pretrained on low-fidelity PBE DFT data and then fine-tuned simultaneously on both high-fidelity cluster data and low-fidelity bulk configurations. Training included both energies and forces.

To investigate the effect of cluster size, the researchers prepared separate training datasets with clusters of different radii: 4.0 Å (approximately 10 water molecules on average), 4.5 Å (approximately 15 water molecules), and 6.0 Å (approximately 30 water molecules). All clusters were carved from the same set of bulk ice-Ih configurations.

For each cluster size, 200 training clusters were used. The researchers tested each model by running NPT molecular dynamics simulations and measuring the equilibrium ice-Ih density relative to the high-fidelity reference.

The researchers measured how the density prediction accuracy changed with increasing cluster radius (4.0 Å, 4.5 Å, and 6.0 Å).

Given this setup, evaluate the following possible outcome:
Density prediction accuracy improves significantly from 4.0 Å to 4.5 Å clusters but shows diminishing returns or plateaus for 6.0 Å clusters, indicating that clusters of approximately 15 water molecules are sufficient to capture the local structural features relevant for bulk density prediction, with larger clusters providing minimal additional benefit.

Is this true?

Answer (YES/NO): NO